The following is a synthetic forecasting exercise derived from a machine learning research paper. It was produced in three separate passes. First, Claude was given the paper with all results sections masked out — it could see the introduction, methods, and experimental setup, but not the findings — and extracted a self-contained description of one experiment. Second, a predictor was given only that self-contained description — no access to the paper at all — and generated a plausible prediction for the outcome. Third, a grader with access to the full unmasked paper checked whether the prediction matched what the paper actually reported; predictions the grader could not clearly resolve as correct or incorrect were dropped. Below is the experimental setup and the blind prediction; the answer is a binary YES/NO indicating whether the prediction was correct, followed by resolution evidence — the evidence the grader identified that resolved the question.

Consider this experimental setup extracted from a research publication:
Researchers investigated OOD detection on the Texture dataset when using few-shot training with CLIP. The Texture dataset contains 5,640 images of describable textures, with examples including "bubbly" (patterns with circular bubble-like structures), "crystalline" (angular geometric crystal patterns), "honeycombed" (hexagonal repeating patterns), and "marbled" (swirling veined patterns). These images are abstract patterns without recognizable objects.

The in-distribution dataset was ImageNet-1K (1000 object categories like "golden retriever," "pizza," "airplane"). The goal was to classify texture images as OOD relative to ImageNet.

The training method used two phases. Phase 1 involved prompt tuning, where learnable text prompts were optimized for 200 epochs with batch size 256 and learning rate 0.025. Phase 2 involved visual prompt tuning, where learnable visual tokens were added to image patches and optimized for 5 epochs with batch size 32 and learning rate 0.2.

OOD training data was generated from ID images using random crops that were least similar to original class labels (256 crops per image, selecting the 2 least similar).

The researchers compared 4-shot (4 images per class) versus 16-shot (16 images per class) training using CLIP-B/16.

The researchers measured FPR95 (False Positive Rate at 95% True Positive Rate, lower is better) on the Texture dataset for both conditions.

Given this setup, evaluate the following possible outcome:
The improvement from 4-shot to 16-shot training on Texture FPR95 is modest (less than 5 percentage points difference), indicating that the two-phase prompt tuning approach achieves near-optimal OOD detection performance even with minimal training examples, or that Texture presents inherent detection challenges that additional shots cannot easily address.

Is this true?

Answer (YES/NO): NO